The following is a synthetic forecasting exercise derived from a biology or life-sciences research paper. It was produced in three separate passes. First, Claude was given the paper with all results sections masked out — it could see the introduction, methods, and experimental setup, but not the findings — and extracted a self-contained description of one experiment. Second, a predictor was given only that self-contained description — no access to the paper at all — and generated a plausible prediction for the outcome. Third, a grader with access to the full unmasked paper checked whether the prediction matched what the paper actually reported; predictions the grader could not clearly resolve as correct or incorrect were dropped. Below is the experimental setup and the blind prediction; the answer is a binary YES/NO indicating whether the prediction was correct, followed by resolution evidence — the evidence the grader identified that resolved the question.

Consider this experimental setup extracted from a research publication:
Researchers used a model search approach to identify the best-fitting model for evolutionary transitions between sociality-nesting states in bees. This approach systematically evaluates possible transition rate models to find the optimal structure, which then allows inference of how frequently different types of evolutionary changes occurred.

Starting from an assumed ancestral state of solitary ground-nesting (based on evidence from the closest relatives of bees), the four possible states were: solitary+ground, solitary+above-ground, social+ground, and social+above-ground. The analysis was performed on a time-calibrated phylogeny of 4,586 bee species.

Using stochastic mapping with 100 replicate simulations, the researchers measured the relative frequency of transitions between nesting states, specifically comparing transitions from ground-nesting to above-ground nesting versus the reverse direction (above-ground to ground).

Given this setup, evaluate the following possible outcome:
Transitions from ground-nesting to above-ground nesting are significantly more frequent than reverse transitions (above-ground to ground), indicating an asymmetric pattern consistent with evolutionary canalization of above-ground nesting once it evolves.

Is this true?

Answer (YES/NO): NO